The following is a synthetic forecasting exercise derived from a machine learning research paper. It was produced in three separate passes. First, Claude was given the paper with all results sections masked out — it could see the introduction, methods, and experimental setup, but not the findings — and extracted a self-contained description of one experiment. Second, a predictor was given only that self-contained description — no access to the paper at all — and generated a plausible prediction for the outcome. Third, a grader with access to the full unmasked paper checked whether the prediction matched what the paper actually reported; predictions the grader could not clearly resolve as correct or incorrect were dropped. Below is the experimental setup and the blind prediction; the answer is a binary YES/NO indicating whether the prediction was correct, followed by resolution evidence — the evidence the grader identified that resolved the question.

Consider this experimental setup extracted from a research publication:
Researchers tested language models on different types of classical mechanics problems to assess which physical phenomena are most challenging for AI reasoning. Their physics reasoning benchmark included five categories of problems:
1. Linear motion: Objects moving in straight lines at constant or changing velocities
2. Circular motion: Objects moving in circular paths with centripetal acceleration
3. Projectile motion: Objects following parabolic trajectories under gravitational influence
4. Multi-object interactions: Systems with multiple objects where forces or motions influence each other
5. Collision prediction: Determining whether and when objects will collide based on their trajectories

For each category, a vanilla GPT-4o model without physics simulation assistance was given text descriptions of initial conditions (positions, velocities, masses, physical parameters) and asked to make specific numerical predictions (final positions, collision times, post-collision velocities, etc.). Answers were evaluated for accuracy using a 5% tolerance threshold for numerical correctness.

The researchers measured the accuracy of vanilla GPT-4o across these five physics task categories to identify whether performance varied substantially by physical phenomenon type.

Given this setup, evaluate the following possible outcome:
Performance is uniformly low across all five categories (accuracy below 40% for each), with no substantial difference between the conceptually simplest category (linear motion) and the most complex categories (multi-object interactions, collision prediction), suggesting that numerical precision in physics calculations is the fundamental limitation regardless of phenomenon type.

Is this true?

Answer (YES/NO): NO